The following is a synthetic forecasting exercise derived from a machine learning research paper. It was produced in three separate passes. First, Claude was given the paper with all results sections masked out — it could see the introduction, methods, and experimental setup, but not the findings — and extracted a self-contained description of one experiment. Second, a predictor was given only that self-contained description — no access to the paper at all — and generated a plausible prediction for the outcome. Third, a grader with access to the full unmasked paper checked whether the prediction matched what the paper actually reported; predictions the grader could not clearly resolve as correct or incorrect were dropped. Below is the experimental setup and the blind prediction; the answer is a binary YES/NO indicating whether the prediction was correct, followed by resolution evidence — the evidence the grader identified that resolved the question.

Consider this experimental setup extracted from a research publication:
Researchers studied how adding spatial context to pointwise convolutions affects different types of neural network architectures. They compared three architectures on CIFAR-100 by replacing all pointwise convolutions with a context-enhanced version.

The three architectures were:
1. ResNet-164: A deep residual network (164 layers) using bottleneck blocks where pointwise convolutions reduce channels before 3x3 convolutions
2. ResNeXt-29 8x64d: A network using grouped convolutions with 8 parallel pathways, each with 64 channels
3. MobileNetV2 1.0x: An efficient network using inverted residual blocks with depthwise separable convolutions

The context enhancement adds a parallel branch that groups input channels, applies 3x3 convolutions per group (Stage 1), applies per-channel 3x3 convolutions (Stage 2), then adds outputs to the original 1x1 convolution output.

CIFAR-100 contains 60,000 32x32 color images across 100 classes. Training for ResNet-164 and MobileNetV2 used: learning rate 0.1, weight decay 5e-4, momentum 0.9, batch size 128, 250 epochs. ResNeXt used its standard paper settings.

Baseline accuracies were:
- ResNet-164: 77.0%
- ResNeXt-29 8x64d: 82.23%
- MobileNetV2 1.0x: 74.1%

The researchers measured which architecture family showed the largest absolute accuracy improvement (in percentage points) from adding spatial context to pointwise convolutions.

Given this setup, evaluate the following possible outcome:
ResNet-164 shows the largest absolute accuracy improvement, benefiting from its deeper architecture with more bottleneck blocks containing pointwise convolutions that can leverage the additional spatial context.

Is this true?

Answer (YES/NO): YES